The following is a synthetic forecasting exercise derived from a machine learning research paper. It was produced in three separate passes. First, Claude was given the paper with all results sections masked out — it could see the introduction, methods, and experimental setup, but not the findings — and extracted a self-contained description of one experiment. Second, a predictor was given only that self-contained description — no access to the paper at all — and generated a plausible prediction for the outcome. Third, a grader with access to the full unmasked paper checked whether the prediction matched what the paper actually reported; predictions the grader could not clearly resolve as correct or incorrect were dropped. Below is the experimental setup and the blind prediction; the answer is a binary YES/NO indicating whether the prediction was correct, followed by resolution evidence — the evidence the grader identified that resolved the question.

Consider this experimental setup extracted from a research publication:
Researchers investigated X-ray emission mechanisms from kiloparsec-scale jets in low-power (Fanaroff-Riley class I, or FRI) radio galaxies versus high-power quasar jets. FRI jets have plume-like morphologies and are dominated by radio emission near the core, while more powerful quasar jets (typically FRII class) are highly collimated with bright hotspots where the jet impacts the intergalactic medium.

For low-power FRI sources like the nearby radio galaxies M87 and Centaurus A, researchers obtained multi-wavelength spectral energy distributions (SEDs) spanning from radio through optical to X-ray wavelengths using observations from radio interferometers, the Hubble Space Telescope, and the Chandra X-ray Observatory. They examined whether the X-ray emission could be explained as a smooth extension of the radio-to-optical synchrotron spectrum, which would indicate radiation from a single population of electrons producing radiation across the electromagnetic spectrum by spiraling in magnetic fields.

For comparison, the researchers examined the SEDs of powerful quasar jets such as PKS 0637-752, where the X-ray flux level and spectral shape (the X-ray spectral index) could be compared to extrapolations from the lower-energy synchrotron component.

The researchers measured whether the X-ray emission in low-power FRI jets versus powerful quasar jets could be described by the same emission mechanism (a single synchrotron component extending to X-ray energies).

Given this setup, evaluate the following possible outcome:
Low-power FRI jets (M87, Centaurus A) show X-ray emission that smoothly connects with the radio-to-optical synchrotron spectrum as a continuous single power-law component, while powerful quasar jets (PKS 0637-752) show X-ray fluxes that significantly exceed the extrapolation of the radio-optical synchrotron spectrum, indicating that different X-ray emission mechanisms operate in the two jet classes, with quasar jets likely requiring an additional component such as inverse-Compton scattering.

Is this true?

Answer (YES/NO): YES